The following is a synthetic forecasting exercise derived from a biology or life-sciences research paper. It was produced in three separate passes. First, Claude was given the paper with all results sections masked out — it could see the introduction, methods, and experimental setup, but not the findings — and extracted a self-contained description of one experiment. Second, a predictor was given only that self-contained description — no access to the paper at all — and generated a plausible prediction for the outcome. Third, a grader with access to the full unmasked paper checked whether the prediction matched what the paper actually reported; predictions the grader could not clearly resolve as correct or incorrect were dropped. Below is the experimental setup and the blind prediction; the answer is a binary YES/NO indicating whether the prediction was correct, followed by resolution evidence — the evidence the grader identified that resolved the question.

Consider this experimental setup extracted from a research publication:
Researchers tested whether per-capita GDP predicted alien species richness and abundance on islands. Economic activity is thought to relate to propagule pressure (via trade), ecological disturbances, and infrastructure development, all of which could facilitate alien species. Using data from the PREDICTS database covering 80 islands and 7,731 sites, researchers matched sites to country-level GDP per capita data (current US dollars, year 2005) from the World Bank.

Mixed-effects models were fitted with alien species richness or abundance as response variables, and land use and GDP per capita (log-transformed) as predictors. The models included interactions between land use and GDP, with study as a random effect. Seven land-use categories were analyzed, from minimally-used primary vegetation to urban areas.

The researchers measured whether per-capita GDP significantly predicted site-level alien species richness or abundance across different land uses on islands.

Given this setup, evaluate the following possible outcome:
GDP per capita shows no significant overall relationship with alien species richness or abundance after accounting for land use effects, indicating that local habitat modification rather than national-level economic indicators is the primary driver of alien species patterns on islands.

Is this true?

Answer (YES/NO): NO